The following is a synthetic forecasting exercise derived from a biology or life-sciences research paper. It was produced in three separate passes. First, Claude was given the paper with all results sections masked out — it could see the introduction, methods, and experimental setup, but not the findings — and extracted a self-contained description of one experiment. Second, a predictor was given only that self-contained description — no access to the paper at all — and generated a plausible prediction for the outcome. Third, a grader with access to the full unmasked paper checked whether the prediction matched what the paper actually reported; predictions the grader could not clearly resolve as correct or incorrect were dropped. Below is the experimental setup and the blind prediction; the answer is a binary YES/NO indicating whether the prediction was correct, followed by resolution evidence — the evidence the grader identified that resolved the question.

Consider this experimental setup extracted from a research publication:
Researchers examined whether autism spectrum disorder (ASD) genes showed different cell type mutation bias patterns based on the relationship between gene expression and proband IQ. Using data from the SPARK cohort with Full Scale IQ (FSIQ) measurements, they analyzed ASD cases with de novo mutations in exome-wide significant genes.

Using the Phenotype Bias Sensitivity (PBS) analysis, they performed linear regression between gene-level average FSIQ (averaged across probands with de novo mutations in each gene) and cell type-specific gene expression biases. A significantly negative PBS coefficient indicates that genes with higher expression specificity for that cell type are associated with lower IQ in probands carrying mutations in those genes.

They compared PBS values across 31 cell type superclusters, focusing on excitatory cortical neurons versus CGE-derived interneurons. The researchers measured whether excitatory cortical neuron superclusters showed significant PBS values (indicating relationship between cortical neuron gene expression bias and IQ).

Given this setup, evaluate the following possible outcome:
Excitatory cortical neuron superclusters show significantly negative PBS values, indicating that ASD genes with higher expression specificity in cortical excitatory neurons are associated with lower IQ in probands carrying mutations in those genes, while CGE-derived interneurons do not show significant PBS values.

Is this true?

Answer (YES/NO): NO